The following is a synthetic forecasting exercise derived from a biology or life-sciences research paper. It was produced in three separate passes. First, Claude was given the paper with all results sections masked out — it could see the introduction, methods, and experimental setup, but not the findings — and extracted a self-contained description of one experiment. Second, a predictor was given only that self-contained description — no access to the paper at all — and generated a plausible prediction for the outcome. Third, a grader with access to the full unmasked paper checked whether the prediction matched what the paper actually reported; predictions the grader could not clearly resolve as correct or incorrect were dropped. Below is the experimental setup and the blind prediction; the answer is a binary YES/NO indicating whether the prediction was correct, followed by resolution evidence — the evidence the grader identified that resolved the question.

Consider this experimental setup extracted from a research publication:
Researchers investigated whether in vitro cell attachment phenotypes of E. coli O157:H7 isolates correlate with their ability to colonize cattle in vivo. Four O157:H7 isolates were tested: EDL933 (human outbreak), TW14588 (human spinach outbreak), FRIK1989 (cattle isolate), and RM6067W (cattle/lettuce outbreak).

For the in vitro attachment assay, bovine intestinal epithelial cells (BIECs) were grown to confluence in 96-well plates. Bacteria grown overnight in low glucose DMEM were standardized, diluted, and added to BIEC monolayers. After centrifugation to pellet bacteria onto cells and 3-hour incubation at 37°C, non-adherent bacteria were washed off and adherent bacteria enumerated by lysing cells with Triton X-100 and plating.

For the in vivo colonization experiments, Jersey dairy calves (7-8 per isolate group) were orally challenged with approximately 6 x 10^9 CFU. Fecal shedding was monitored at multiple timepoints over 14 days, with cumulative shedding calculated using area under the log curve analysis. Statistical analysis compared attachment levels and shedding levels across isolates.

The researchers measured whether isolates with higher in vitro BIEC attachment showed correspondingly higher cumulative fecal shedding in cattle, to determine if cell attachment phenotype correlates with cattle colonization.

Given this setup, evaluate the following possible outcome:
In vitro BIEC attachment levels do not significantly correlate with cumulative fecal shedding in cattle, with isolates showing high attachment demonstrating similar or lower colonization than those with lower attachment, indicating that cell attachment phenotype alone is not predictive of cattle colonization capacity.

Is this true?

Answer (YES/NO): YES